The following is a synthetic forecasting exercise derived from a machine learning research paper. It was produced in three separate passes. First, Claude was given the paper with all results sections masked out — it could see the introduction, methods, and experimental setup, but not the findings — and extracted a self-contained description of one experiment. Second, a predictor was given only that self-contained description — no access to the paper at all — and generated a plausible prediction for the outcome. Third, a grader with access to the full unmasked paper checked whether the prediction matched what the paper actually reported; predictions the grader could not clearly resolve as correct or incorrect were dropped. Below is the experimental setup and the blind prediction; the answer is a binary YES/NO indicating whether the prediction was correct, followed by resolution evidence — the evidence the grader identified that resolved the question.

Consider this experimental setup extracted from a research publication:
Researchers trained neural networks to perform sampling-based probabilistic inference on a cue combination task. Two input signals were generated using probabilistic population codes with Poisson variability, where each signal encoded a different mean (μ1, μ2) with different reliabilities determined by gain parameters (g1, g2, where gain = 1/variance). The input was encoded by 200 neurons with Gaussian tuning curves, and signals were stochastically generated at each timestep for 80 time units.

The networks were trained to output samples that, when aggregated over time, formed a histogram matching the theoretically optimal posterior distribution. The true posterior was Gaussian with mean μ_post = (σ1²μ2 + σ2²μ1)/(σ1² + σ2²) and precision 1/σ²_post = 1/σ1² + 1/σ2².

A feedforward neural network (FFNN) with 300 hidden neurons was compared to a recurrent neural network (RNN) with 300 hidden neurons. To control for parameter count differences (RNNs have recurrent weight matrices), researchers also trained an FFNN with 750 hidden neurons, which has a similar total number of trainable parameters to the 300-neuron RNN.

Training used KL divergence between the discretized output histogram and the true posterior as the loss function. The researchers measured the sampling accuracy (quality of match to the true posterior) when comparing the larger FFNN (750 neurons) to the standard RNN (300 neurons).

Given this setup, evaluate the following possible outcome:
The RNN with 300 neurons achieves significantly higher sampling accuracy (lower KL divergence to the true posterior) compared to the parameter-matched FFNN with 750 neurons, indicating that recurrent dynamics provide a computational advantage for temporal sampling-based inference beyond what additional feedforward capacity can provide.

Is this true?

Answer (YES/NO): YES